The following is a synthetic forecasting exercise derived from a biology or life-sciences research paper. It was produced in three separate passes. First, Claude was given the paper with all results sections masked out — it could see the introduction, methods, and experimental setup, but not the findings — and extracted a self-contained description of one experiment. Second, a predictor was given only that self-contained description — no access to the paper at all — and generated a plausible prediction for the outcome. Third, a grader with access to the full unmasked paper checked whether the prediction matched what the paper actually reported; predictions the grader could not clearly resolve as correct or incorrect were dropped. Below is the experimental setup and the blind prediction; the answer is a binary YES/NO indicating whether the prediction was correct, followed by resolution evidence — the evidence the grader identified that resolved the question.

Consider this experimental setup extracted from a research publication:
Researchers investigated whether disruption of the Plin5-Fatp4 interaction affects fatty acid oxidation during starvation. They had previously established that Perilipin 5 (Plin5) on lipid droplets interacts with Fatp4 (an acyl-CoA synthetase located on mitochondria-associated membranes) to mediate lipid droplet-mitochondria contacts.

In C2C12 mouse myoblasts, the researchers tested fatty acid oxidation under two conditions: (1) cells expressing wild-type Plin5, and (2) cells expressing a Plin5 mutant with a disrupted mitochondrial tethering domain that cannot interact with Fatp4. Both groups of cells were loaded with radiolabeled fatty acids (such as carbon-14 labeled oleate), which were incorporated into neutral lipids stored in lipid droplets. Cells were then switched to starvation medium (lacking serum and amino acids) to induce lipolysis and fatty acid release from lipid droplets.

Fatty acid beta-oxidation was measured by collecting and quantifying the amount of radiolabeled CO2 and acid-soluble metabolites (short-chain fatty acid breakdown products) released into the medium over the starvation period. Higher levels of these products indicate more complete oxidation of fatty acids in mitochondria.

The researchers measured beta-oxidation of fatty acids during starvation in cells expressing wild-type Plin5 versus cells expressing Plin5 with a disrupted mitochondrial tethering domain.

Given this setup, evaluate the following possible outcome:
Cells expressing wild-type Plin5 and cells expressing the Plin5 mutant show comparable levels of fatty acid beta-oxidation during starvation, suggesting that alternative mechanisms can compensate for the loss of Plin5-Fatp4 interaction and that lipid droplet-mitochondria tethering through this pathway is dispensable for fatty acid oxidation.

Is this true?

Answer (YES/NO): NO